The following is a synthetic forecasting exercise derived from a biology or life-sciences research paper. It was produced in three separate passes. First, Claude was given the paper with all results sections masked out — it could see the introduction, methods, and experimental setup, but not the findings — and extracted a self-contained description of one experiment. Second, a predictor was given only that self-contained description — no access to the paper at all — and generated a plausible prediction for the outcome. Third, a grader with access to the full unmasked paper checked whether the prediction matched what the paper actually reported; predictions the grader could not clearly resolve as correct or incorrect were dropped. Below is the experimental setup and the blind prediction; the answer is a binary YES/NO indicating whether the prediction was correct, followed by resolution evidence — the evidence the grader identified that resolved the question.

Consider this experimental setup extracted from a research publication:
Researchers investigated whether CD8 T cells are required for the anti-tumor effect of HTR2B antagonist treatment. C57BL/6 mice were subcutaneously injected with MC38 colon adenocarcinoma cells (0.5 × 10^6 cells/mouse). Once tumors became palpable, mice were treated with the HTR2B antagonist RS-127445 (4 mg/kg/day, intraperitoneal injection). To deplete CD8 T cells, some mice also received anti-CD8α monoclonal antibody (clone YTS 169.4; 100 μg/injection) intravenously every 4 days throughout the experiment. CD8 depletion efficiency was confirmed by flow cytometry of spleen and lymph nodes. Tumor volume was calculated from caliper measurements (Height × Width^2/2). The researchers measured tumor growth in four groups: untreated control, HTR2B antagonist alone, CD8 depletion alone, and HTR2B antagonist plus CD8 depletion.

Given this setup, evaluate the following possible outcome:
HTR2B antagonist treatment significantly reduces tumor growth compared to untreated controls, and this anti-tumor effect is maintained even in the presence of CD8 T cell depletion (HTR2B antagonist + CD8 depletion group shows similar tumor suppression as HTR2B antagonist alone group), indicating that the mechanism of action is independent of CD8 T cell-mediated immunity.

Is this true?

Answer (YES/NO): NO